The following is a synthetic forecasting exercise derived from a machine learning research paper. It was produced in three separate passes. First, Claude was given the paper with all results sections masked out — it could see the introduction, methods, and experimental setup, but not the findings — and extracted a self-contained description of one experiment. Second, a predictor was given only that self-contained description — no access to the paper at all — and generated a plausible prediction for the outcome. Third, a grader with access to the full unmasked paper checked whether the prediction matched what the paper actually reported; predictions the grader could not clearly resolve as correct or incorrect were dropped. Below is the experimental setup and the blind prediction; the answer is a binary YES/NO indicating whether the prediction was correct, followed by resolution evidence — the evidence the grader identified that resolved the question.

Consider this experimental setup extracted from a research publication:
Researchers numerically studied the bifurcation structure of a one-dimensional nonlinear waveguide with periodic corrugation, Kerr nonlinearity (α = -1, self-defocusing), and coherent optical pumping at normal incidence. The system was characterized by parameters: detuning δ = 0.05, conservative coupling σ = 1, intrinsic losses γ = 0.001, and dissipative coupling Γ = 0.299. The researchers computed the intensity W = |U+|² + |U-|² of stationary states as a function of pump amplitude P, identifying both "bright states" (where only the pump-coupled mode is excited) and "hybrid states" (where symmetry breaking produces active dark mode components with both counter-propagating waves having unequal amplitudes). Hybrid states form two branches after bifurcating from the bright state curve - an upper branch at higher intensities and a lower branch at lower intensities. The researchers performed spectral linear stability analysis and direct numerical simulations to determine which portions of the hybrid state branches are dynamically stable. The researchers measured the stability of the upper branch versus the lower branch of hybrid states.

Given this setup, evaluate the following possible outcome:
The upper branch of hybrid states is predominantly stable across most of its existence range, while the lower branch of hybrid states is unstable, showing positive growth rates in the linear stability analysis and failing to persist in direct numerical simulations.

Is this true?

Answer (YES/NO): YES